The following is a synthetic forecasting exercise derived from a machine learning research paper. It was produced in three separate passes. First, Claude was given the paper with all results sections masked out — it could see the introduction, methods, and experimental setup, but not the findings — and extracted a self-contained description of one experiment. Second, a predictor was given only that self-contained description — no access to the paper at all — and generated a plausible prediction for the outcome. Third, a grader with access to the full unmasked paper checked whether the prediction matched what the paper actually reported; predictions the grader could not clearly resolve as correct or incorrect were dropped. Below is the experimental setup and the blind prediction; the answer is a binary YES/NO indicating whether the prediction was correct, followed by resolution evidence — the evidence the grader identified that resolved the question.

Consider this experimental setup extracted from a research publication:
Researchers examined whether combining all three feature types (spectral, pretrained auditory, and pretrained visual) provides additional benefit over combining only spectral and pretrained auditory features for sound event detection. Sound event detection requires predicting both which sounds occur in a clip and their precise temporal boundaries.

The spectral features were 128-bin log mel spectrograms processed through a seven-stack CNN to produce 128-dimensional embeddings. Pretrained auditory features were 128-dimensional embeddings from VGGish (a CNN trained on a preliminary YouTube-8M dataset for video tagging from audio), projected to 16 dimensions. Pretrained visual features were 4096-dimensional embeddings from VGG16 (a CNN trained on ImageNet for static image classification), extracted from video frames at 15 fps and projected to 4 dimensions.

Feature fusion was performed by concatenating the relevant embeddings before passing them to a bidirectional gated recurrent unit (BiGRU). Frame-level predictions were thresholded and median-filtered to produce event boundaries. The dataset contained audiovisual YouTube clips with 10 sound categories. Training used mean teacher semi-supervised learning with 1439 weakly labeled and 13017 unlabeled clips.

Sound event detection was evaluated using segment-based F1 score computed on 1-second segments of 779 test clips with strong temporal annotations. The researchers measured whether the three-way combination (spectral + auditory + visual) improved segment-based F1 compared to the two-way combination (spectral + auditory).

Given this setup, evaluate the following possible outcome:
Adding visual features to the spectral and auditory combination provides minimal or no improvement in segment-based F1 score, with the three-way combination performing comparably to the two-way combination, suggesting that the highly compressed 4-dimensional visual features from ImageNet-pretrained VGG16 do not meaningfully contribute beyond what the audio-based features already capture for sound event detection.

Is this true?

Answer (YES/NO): NO